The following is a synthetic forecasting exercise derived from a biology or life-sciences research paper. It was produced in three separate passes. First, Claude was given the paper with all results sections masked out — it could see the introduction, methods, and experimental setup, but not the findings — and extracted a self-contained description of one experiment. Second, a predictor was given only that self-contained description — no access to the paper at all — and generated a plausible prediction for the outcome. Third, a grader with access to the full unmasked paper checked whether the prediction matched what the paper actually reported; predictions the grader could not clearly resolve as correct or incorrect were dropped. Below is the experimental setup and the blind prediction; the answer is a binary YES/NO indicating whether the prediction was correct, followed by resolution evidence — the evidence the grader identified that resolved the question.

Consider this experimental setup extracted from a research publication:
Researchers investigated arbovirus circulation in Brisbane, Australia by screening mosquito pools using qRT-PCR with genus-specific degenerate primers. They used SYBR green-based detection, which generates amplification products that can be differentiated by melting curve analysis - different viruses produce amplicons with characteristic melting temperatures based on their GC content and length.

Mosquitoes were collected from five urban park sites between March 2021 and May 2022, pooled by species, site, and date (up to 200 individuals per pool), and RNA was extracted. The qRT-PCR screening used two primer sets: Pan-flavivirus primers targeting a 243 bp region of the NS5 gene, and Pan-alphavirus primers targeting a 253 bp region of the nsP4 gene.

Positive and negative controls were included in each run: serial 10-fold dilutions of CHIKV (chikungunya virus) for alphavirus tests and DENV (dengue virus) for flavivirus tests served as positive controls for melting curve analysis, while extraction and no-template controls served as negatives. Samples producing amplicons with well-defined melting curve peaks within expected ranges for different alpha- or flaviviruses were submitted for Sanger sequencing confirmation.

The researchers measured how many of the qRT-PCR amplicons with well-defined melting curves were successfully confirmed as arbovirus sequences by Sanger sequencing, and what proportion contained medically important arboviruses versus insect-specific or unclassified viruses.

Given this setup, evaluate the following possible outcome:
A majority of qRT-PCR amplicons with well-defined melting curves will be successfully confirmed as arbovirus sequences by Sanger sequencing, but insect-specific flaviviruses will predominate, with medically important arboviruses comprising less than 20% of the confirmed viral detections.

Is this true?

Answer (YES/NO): NO